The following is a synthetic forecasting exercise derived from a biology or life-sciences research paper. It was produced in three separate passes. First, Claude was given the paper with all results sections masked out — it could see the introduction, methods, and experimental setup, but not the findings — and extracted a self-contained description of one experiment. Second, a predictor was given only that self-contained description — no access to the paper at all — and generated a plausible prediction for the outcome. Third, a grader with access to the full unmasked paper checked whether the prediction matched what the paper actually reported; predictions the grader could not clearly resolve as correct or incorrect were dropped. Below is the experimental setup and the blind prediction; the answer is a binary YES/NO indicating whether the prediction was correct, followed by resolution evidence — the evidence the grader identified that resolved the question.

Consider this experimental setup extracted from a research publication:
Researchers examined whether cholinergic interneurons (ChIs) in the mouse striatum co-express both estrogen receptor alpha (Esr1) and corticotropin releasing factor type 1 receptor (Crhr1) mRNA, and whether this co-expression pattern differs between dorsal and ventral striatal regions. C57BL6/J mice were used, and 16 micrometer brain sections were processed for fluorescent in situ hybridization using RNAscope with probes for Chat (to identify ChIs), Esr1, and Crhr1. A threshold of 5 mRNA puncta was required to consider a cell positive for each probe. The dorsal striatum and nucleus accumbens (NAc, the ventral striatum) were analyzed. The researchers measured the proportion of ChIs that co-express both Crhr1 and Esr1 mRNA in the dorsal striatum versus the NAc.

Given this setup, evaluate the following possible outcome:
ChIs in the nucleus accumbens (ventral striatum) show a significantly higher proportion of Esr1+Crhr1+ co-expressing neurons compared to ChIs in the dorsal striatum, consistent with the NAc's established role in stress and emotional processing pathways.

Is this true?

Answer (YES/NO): YES